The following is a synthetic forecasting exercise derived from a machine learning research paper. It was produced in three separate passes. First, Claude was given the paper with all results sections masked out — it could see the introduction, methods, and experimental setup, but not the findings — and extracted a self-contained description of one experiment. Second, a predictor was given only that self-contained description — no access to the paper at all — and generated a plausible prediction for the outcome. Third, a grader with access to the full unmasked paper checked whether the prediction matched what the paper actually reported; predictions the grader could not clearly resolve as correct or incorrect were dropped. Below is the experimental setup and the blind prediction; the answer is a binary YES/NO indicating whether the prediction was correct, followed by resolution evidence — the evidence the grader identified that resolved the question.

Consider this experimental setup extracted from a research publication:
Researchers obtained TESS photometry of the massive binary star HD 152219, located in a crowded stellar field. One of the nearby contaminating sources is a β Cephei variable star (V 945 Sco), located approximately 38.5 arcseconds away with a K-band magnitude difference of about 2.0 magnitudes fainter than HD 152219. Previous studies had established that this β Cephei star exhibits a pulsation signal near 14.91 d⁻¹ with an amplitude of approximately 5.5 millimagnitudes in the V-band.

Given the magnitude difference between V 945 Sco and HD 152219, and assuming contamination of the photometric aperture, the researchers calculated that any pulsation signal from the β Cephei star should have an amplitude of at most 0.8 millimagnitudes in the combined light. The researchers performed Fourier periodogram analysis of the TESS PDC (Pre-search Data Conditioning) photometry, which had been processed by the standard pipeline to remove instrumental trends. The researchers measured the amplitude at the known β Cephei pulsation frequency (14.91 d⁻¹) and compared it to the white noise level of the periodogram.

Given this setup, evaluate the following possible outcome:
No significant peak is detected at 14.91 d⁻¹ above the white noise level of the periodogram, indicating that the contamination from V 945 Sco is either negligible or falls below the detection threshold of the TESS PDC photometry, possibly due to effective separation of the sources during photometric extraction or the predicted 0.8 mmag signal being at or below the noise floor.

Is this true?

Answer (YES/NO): YES